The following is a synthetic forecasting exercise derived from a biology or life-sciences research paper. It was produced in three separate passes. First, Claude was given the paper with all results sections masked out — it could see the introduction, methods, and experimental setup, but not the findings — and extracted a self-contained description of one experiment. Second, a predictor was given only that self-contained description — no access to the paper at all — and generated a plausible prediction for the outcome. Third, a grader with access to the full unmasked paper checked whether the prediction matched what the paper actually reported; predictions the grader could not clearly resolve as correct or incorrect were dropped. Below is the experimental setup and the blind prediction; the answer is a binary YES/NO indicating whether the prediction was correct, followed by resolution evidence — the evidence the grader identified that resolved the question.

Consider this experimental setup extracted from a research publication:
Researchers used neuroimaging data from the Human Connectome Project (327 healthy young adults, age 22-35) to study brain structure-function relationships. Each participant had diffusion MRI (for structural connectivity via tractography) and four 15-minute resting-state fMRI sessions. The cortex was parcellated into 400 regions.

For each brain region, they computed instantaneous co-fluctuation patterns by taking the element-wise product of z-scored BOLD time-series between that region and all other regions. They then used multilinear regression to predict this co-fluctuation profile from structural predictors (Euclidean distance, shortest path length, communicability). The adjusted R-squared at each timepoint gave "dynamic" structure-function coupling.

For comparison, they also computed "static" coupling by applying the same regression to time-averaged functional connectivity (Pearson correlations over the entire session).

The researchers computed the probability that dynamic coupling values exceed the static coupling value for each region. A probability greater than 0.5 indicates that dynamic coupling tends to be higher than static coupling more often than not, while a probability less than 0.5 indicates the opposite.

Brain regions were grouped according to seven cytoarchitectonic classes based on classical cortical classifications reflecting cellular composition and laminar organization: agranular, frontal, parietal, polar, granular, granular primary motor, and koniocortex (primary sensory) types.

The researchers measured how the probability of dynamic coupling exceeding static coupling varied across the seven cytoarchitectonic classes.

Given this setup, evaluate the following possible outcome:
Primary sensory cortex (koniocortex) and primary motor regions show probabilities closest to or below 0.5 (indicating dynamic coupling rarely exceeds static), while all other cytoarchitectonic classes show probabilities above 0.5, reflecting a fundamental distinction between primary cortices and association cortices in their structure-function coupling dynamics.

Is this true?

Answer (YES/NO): NO